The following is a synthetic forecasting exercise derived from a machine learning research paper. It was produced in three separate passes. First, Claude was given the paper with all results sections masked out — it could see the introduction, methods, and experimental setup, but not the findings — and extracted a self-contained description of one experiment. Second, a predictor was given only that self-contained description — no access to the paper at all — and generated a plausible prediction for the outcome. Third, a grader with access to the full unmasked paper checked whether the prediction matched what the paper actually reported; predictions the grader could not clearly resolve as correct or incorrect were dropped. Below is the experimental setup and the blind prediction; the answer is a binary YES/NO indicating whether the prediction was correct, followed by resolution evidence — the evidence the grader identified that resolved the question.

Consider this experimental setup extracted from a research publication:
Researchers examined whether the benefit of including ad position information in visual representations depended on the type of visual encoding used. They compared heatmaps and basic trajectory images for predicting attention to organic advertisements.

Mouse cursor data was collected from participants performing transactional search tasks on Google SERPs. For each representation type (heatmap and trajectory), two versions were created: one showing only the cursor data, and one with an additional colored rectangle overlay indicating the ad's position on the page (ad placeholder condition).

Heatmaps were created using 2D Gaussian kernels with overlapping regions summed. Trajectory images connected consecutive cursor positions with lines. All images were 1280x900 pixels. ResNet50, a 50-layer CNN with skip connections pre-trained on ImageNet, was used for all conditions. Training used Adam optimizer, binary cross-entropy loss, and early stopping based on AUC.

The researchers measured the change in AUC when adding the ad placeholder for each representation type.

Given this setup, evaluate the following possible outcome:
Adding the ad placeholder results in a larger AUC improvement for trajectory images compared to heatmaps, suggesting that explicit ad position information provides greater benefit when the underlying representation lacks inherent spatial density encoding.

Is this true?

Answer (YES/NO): YES